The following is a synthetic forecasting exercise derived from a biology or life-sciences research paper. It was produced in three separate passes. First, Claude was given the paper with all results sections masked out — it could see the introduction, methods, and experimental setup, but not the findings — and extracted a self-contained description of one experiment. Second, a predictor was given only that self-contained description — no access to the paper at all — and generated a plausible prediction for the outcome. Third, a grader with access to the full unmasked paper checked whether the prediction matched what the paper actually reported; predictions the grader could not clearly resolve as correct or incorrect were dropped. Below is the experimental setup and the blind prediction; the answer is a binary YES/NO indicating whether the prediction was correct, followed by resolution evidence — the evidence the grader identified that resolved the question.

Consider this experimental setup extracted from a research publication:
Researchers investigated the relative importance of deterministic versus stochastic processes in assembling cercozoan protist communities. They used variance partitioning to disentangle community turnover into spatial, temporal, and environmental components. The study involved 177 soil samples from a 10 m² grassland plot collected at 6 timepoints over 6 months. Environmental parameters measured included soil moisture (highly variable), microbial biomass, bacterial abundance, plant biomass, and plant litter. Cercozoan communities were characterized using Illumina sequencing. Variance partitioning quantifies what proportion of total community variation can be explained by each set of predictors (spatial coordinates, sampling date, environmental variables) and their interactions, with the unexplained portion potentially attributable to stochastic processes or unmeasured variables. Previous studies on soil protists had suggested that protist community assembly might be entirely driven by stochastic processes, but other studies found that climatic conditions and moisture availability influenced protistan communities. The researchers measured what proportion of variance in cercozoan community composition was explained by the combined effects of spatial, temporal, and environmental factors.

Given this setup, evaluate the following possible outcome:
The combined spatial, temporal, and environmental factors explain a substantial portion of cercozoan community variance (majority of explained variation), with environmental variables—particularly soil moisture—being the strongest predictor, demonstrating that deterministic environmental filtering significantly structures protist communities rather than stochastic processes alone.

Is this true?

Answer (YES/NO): NO